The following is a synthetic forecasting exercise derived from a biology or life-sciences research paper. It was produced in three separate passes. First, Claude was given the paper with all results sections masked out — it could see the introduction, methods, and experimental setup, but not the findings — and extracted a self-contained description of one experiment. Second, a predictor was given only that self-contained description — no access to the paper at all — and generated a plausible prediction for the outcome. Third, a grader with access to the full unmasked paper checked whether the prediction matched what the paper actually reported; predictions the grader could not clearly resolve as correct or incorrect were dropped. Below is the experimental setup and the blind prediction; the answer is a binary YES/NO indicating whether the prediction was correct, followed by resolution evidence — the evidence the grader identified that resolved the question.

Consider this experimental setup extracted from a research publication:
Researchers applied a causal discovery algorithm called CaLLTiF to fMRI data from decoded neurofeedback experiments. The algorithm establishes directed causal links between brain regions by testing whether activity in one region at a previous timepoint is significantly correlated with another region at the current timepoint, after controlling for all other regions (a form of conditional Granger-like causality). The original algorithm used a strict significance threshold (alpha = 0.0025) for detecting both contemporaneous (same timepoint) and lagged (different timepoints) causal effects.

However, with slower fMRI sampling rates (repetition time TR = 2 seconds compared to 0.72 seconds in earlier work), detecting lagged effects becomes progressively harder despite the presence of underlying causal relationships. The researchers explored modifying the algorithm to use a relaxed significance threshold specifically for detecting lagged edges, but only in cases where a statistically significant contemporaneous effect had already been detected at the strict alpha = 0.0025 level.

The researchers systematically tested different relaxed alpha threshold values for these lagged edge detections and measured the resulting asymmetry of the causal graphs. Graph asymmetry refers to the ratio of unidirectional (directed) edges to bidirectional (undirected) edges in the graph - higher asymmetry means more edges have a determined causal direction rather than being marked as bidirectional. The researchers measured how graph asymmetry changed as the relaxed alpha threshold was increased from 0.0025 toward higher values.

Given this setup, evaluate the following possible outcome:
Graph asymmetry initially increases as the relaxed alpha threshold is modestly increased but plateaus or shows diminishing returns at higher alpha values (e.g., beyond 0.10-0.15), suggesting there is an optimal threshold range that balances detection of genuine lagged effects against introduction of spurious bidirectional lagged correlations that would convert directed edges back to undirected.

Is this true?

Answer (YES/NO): NO